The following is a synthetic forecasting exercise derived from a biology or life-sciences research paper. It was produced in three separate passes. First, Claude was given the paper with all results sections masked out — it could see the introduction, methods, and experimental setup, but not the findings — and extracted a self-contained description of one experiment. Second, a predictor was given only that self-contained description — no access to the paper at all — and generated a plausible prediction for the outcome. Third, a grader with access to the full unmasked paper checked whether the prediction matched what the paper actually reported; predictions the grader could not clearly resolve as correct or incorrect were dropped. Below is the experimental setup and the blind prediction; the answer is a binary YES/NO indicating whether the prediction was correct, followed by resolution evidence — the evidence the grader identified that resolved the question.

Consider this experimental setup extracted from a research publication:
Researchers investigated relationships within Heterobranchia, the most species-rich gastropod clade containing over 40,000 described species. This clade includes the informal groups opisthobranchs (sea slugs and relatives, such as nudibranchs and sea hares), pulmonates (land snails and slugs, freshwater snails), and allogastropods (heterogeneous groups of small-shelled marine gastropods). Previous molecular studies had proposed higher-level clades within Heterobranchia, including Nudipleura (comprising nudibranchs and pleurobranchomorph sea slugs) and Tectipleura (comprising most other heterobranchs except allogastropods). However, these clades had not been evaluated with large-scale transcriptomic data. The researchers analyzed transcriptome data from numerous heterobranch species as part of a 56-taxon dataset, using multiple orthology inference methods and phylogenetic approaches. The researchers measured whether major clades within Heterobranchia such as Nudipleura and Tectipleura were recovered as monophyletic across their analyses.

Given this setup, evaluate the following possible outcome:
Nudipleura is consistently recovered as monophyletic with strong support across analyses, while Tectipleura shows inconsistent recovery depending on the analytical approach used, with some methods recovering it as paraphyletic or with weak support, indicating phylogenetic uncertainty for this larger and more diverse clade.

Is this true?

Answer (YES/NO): NO